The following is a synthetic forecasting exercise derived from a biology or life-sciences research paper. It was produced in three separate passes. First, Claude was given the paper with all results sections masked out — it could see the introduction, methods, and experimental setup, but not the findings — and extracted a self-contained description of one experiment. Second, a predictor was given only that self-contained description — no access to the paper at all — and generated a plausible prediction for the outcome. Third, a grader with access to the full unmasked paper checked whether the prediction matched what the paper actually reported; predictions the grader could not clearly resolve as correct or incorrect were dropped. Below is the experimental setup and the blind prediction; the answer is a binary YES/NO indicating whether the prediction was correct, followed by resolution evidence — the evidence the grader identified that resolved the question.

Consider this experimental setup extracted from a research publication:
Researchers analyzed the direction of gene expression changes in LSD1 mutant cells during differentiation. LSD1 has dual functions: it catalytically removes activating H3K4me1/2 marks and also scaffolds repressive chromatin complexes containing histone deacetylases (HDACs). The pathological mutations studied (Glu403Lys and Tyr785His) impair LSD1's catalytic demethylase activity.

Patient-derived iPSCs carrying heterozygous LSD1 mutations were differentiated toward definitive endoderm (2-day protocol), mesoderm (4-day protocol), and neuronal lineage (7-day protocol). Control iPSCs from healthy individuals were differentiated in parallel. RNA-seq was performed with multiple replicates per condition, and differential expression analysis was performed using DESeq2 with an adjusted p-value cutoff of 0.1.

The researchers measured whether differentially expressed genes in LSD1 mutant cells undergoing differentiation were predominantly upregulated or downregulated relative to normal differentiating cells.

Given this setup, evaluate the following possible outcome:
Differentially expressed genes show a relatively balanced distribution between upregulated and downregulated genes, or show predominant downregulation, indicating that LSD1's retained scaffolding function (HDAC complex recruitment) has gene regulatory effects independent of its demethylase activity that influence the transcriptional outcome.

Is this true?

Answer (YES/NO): YES